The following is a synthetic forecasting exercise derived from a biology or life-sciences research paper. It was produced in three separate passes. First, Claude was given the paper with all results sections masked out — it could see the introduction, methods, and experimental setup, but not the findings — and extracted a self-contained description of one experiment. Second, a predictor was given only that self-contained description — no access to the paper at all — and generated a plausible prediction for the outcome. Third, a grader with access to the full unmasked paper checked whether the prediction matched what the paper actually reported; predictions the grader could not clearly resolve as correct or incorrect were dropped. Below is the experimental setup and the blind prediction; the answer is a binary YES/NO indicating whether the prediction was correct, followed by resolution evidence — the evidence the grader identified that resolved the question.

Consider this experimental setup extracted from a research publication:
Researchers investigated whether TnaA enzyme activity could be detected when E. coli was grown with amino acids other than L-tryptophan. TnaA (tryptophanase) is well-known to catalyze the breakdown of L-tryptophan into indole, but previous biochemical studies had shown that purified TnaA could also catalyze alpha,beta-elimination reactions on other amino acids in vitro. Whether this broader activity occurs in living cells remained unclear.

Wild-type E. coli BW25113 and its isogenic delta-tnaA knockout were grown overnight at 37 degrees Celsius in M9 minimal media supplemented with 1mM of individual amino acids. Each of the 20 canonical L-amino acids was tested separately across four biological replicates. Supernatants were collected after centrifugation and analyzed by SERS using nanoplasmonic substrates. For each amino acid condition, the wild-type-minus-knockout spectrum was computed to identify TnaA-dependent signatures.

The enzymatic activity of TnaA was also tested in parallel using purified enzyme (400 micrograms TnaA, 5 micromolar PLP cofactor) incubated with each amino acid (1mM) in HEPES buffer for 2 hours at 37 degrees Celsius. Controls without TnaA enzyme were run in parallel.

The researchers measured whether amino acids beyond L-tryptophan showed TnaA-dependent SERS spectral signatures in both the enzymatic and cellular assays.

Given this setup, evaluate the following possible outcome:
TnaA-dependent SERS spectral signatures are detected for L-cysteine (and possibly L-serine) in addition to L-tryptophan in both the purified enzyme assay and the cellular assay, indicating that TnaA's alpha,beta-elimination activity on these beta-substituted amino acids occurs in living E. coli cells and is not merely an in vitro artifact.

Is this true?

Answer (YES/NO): NO